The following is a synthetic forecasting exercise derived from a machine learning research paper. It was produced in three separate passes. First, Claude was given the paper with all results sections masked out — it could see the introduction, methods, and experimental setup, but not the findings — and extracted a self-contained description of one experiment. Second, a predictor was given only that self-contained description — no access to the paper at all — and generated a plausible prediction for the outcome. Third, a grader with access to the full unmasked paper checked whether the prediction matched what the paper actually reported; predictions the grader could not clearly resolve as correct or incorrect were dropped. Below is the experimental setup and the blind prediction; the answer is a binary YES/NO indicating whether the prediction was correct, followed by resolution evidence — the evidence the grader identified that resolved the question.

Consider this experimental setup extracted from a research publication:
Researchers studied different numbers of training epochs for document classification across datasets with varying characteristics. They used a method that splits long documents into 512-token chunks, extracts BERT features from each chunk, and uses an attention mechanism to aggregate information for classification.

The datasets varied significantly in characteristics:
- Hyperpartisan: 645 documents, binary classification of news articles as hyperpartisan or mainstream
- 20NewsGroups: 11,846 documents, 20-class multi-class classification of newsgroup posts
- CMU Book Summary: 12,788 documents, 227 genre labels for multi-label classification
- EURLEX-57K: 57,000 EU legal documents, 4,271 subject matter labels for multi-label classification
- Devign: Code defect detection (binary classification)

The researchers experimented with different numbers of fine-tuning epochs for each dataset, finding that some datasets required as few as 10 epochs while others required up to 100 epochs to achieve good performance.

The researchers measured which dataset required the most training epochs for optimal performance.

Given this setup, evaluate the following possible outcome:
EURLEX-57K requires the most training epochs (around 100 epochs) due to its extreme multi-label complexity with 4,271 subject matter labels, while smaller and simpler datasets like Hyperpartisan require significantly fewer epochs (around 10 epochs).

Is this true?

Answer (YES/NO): NO